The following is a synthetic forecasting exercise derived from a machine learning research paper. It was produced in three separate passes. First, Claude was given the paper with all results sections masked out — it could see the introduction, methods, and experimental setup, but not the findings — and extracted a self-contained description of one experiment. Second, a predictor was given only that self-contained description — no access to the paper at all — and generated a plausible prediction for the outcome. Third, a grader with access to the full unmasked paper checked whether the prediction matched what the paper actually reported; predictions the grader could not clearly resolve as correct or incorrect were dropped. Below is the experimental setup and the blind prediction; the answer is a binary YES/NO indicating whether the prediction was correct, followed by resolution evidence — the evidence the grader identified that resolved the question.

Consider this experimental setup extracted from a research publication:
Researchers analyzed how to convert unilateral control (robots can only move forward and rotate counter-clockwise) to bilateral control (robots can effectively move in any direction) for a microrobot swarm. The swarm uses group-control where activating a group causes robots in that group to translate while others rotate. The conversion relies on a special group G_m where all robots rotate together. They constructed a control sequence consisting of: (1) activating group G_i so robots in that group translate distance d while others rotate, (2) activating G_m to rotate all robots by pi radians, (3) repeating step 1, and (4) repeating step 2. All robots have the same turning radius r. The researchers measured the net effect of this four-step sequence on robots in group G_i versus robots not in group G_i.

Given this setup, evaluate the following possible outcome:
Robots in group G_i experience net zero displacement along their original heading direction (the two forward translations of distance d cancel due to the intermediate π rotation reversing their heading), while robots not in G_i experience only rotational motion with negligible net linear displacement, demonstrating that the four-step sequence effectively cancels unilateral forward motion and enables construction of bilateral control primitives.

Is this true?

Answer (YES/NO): YES